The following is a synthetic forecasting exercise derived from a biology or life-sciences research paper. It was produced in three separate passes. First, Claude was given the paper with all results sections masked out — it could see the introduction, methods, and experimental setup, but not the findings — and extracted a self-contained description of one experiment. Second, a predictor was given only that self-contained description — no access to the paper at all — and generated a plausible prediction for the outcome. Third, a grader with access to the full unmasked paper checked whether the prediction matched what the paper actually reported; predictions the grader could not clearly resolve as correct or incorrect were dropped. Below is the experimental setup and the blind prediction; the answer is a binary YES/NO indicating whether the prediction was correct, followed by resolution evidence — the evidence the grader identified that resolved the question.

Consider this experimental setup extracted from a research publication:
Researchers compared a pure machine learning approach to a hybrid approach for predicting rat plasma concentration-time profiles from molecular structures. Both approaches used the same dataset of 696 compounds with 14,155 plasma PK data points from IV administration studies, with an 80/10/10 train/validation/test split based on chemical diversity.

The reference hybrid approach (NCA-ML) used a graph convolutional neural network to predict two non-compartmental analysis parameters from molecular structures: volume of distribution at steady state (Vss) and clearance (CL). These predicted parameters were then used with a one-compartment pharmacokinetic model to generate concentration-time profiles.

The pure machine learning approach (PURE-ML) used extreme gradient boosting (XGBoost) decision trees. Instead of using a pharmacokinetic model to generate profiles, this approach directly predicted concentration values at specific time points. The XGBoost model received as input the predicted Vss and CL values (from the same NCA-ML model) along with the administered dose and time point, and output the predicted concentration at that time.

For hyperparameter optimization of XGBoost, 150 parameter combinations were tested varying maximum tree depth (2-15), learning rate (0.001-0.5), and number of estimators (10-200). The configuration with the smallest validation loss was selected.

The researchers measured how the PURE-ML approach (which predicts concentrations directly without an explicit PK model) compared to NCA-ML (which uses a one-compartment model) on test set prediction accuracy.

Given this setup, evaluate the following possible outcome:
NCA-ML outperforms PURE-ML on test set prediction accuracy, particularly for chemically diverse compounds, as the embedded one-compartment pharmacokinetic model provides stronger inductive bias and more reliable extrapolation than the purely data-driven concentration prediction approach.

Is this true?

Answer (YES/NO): NO